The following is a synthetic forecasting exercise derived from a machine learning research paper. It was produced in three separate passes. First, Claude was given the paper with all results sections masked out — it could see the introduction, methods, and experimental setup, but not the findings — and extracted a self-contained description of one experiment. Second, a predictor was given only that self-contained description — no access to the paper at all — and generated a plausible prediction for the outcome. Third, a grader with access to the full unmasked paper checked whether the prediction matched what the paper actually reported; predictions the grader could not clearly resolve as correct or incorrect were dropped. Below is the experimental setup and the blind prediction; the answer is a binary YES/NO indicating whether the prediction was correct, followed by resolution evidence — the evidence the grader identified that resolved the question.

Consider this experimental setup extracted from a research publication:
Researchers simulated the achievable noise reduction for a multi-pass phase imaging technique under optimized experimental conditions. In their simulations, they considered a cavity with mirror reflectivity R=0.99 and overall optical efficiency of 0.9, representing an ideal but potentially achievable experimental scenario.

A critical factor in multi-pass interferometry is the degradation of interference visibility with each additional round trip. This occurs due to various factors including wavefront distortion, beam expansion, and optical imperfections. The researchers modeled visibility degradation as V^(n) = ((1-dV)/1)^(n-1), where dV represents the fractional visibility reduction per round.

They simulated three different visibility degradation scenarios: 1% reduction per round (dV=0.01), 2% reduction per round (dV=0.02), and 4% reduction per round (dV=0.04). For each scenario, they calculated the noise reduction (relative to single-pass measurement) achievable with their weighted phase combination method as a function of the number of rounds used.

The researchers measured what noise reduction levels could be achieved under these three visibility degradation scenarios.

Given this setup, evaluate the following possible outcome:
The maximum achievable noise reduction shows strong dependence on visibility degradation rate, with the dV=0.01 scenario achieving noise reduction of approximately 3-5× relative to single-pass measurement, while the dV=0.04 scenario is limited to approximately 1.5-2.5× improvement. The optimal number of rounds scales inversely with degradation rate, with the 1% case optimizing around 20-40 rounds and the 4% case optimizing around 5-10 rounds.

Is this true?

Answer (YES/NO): NO